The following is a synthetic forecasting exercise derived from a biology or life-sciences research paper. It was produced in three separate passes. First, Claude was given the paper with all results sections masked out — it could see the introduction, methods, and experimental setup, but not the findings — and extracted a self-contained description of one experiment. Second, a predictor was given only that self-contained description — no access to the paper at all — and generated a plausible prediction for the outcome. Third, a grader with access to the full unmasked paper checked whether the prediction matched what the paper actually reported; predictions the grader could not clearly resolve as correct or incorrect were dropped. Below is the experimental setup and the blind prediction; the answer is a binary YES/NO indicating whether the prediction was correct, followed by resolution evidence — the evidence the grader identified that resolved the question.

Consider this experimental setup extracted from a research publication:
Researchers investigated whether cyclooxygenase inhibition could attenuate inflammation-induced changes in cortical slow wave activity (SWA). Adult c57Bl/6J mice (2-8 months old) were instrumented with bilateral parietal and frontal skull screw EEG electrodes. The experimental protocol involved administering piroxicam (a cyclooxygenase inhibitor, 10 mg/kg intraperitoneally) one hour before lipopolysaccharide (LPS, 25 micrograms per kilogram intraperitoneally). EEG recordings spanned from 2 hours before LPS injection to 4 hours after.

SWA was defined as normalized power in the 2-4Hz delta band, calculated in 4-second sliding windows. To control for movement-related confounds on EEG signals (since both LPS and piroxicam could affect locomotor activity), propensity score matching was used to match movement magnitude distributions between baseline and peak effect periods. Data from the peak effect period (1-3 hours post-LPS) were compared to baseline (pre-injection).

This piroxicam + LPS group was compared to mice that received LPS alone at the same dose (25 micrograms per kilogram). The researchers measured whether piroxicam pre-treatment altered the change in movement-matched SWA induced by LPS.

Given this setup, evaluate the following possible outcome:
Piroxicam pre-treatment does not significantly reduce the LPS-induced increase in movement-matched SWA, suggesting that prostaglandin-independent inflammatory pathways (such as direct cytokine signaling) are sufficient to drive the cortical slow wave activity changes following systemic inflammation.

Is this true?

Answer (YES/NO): NO